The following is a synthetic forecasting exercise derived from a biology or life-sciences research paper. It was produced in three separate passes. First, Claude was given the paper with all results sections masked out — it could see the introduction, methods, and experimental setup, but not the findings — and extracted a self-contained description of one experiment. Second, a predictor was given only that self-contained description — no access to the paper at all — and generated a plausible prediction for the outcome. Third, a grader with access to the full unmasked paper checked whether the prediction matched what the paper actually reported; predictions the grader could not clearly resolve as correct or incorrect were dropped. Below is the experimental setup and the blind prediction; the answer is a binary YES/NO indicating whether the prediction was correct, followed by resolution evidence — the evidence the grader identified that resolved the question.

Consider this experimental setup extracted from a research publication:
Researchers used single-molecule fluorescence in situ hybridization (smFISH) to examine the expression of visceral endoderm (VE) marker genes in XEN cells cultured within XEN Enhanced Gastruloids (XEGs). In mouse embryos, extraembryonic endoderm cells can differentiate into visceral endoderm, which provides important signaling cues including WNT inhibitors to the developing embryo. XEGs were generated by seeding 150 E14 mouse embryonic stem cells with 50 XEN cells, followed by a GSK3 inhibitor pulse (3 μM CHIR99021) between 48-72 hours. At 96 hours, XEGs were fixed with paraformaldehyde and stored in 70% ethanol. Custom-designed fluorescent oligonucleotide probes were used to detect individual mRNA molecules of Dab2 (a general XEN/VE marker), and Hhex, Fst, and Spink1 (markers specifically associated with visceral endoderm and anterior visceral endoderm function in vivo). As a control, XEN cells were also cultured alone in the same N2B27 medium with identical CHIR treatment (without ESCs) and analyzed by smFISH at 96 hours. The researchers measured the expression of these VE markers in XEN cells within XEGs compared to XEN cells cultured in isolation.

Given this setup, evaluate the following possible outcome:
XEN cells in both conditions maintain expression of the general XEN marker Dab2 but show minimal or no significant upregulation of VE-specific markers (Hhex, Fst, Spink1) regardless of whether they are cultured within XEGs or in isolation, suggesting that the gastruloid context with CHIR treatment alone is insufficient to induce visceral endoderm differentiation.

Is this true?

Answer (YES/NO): NO